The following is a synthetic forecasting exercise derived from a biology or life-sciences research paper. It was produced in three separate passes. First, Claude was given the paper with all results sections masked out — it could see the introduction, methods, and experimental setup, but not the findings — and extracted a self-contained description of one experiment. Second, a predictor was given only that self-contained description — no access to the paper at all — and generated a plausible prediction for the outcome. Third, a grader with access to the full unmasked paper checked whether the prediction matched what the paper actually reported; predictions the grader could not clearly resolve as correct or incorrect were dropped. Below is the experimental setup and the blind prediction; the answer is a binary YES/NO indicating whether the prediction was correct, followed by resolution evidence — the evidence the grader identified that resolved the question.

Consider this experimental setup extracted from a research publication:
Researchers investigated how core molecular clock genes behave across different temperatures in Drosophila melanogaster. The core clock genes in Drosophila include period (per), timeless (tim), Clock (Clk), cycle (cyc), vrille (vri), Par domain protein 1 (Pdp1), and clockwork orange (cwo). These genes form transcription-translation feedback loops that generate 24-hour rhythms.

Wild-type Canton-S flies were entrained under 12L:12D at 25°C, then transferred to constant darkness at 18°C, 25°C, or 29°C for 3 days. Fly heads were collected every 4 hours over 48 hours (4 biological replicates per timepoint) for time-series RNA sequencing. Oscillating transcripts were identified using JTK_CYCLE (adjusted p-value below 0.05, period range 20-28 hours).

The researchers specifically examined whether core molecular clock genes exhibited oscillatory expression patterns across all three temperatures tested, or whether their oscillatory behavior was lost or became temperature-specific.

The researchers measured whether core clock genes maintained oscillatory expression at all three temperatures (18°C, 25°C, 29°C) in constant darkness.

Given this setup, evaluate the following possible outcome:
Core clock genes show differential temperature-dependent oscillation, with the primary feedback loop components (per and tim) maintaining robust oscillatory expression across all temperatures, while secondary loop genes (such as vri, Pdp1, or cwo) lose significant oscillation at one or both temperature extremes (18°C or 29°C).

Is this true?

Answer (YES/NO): NO